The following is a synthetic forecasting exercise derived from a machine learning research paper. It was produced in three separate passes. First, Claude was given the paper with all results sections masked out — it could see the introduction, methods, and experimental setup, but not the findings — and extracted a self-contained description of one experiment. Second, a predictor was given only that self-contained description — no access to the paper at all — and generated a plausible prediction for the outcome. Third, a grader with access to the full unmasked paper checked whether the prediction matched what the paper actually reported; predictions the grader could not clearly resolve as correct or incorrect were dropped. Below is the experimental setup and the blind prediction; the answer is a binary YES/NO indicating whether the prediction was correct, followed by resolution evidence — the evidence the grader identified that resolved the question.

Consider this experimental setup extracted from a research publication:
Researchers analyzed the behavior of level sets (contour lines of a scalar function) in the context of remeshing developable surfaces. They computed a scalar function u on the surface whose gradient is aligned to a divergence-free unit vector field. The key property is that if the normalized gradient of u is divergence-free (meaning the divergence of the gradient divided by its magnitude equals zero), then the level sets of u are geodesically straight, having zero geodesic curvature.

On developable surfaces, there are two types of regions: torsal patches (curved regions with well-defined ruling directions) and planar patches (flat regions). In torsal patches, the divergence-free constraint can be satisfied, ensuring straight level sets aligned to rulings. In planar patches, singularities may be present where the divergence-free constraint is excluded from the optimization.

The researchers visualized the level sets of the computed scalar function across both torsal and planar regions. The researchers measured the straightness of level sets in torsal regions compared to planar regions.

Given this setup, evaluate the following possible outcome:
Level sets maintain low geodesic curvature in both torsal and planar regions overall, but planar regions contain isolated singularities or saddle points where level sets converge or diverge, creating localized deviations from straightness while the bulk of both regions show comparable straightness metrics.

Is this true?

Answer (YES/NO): NO